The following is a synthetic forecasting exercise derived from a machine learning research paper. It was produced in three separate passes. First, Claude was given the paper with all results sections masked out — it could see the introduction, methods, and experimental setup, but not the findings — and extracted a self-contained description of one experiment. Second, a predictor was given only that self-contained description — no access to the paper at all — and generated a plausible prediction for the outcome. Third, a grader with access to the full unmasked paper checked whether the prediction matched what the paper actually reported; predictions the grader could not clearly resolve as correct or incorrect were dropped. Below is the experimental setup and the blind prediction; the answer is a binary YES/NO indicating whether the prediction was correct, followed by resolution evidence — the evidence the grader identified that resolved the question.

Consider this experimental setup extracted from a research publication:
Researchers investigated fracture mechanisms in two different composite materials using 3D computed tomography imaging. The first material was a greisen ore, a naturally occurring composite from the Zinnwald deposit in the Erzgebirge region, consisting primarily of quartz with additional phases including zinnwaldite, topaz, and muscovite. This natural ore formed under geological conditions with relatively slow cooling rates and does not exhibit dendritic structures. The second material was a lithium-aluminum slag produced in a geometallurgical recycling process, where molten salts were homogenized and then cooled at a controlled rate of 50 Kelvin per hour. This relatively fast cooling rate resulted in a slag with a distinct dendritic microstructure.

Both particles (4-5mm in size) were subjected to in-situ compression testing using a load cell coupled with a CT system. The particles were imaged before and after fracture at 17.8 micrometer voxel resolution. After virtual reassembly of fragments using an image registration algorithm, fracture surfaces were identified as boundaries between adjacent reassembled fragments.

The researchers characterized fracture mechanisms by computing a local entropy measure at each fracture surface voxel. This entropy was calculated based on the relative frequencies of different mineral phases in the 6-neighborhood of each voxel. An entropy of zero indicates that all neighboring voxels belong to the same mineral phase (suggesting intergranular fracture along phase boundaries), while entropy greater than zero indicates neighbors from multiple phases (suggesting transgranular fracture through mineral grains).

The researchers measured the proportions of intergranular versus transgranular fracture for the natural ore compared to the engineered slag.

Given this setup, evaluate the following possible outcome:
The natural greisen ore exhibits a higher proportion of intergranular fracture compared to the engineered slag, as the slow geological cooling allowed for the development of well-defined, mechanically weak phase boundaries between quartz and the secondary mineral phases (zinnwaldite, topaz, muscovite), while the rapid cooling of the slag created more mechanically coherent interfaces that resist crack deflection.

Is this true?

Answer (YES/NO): YES